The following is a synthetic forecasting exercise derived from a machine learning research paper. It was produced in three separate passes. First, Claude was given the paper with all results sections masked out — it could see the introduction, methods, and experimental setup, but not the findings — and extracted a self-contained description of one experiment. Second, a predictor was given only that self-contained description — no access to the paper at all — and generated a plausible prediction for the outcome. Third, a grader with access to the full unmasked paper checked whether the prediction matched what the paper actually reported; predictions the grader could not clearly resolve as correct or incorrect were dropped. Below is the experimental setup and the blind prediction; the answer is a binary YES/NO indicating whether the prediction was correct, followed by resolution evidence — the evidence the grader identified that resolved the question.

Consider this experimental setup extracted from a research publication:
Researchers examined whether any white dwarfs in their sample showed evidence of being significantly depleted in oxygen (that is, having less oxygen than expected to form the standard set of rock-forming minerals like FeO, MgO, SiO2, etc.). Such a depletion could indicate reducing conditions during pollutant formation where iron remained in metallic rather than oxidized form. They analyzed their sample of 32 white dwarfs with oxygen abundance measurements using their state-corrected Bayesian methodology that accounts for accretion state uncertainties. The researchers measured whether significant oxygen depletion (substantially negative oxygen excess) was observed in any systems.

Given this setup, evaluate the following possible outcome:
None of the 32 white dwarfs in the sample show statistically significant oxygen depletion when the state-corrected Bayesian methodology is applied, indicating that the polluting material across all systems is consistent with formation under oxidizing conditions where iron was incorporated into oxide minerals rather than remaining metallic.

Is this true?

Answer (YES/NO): YES